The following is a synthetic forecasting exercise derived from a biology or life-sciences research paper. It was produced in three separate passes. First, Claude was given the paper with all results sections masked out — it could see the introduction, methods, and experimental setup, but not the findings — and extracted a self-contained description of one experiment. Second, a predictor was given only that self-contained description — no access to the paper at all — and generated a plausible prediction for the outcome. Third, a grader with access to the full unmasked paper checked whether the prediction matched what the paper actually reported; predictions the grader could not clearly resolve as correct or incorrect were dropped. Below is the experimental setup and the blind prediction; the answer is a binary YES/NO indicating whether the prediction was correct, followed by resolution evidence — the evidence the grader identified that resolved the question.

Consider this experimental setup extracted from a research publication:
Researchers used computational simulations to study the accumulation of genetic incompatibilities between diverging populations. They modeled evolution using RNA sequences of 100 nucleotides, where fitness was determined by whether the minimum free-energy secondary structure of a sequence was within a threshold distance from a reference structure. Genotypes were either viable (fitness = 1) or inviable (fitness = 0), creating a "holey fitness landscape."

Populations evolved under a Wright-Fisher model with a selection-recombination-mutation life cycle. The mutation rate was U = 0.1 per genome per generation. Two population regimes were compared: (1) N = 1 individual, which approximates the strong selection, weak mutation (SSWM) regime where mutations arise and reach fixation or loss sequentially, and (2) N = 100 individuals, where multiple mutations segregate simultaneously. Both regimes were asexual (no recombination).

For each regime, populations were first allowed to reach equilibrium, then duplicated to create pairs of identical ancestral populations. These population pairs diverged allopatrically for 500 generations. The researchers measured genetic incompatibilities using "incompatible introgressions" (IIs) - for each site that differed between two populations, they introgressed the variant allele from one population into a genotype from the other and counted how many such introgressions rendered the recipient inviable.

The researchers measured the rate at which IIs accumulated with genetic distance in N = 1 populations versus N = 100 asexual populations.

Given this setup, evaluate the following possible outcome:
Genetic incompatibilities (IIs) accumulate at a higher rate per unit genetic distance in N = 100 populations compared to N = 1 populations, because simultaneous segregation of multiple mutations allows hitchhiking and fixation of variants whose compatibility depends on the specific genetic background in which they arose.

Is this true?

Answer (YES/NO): NO